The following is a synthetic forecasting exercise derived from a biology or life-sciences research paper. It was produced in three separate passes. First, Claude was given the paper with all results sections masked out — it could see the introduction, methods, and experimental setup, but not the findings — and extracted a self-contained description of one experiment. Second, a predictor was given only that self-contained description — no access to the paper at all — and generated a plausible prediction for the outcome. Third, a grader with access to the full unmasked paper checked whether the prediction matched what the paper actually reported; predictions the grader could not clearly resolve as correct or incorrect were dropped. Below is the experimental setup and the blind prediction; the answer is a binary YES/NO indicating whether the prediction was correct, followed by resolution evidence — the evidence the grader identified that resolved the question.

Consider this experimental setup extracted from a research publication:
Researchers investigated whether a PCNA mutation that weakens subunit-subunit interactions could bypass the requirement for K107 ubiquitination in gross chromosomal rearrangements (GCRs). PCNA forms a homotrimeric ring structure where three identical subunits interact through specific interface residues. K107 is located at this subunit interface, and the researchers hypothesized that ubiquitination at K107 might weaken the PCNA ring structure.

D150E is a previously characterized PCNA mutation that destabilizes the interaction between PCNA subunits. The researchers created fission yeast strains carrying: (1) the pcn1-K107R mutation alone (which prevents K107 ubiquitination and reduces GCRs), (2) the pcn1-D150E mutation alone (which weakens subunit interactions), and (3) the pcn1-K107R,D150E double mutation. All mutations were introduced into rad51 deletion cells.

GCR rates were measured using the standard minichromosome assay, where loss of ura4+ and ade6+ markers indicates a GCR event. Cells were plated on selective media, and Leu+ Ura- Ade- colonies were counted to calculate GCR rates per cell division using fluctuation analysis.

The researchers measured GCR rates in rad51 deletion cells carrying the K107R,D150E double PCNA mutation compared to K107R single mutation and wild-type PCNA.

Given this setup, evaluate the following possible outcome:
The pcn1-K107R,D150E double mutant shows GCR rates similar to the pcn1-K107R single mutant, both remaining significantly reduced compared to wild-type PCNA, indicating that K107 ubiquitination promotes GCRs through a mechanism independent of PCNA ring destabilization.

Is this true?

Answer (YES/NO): NO